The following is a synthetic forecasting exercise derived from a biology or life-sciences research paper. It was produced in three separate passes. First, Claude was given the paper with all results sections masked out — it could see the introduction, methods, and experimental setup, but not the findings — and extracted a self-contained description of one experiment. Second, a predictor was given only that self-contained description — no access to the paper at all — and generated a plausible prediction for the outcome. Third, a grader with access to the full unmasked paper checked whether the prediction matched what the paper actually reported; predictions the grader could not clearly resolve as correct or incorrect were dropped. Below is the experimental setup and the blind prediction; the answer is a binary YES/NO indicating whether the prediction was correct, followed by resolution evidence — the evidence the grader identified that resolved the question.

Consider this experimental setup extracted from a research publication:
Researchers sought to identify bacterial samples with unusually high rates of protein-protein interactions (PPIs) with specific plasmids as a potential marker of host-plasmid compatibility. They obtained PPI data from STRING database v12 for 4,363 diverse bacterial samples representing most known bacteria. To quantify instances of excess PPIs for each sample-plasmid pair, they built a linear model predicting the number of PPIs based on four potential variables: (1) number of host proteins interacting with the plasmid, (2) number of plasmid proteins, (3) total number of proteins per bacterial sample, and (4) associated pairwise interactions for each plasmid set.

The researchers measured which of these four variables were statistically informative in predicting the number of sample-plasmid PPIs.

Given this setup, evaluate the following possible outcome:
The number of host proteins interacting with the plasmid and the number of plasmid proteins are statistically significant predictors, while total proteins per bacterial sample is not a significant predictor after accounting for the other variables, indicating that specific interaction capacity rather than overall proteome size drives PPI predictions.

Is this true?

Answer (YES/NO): NO